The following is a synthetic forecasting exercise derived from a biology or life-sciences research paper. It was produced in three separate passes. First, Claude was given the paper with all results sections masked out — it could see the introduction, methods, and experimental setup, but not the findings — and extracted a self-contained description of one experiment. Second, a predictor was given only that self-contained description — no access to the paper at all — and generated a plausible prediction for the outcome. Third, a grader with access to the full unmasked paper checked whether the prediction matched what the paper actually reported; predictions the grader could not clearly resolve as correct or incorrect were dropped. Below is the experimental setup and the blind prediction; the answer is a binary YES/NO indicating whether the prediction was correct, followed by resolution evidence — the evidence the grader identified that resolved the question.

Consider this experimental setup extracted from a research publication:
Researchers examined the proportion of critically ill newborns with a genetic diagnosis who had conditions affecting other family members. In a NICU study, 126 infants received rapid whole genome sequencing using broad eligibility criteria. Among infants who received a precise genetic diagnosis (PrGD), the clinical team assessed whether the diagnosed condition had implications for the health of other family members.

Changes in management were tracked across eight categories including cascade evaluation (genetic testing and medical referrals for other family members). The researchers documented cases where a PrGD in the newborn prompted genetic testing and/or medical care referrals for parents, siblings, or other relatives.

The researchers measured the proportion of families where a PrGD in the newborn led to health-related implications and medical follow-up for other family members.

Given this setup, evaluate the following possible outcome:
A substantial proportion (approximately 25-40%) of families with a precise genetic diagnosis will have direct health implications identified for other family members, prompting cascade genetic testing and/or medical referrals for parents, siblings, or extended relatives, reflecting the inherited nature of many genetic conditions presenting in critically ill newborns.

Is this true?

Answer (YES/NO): YES